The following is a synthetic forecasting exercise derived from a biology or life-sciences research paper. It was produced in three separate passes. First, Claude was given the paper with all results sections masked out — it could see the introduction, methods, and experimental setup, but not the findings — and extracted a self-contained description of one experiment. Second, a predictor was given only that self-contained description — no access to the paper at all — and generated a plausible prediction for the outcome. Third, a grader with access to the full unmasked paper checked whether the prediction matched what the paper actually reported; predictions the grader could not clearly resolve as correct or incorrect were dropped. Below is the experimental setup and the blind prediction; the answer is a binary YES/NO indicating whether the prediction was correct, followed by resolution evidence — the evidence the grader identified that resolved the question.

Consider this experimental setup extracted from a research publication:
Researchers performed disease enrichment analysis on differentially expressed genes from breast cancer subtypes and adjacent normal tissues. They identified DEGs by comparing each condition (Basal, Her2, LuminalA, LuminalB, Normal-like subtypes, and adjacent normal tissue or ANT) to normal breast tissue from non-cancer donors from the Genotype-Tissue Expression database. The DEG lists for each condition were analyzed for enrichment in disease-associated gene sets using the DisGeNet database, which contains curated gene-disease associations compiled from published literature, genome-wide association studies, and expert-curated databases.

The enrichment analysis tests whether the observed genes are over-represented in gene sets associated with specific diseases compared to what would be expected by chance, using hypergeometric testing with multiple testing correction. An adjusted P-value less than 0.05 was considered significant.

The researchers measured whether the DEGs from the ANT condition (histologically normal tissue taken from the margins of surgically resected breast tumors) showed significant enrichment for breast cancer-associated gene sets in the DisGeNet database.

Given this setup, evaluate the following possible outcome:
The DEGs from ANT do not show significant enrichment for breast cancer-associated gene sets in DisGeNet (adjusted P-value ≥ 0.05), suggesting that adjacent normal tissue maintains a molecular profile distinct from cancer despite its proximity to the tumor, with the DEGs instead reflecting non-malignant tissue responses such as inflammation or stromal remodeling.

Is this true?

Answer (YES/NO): NO